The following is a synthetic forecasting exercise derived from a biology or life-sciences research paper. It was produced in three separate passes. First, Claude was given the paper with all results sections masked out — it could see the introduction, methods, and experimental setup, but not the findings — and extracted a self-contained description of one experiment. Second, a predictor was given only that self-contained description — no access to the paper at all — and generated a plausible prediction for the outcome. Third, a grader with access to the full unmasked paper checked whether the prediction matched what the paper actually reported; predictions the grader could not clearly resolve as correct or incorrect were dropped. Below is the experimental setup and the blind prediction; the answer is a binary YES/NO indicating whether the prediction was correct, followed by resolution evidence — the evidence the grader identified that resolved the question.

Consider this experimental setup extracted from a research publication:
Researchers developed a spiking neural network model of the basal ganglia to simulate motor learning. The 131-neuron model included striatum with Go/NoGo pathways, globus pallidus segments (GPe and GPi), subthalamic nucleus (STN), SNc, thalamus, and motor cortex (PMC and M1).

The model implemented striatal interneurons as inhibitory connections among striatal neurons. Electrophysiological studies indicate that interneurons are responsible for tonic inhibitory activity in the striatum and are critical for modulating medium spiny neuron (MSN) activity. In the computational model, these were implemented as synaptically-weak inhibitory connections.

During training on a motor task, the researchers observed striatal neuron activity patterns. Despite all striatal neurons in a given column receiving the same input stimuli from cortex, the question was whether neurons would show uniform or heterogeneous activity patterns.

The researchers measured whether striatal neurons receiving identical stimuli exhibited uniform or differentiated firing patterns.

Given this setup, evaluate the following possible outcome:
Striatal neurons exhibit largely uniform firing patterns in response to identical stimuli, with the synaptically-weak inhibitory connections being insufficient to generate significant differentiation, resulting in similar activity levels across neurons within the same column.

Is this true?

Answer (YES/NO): NO